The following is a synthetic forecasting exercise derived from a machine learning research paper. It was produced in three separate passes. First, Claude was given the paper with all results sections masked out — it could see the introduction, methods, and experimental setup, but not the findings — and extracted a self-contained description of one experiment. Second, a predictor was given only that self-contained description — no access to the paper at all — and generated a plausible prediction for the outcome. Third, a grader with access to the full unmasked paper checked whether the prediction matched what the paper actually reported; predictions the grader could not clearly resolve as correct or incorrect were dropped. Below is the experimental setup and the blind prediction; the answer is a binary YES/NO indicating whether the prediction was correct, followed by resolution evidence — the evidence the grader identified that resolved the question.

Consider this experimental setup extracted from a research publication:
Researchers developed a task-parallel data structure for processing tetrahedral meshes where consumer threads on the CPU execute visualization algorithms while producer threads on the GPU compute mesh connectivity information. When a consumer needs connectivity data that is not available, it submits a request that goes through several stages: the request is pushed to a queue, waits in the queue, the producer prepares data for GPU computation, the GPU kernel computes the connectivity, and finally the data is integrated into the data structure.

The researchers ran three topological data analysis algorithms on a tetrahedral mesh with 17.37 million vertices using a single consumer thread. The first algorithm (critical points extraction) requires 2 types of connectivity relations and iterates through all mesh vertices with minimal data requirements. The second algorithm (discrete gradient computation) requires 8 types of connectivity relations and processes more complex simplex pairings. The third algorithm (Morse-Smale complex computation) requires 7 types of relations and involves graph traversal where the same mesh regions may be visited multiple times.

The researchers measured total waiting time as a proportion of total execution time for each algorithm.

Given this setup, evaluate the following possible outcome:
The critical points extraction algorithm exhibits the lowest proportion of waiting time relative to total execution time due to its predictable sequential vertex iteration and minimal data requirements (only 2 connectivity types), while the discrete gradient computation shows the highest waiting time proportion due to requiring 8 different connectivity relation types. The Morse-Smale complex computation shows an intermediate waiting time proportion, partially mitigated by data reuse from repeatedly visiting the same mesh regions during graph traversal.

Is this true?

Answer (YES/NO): NO